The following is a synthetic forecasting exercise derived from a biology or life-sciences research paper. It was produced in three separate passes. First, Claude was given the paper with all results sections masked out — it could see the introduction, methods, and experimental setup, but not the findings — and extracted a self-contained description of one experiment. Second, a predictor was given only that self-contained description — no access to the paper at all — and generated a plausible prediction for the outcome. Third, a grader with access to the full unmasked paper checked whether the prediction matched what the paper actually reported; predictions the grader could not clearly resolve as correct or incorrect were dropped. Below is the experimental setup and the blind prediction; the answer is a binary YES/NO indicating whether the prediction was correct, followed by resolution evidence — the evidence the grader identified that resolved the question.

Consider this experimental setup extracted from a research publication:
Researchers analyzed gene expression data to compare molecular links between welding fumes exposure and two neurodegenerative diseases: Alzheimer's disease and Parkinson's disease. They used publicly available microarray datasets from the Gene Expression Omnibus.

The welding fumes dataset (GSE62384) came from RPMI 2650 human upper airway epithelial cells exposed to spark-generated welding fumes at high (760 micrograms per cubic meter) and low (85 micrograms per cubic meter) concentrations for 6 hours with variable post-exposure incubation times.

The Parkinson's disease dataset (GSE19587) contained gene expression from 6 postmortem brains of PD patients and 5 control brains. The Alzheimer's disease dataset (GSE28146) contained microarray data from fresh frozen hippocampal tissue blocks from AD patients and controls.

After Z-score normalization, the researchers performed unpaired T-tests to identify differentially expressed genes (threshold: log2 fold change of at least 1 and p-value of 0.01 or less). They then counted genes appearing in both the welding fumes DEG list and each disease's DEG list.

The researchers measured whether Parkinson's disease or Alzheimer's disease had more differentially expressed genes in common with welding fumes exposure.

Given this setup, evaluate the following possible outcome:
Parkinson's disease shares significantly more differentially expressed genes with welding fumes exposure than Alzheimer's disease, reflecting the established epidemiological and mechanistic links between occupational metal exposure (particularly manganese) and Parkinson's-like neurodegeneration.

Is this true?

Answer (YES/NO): NO